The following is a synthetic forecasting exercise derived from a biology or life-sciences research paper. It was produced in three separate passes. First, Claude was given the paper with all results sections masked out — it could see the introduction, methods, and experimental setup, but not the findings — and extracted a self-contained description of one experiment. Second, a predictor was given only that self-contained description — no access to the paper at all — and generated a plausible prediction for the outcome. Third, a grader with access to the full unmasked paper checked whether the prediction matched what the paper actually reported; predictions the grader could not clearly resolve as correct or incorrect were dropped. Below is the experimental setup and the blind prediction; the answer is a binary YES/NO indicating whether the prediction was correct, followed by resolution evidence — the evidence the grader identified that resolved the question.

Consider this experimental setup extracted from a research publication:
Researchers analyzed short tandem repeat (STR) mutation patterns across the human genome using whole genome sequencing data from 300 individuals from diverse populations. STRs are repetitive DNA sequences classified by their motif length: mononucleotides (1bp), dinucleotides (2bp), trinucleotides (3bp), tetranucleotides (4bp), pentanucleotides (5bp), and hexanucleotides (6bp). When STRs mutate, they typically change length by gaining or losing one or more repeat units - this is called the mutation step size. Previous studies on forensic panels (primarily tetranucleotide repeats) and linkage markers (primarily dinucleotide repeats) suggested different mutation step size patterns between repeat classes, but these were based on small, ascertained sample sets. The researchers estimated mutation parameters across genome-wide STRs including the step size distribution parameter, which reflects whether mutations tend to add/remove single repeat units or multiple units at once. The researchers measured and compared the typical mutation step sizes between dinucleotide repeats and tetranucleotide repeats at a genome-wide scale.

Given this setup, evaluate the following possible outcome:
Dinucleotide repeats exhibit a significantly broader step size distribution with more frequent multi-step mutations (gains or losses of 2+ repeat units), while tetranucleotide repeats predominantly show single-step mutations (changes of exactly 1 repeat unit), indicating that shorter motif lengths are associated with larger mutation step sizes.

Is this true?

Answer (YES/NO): YES